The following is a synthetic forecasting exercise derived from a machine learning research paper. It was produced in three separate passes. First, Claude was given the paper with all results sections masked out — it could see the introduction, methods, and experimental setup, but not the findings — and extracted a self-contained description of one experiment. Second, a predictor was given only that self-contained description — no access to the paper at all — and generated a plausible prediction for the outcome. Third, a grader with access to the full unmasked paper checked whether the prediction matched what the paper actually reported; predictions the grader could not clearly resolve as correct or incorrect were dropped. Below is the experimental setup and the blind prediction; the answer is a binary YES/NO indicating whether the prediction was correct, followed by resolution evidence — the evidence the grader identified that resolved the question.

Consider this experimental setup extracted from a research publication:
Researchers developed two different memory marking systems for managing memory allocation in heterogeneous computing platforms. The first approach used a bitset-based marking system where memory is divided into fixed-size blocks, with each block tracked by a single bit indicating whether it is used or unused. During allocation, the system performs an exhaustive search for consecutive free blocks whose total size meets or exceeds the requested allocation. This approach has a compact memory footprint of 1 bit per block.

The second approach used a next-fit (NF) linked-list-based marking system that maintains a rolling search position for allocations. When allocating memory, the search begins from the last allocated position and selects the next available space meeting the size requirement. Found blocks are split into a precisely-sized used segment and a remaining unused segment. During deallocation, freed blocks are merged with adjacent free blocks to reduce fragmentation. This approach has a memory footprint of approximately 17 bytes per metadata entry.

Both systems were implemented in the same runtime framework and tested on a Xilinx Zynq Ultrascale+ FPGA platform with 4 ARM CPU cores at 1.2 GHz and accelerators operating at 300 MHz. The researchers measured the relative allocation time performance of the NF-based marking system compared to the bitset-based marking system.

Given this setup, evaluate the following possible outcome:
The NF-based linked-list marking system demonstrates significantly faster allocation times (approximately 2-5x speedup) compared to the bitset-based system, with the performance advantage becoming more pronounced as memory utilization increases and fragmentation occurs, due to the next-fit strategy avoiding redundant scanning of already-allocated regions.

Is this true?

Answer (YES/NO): YES